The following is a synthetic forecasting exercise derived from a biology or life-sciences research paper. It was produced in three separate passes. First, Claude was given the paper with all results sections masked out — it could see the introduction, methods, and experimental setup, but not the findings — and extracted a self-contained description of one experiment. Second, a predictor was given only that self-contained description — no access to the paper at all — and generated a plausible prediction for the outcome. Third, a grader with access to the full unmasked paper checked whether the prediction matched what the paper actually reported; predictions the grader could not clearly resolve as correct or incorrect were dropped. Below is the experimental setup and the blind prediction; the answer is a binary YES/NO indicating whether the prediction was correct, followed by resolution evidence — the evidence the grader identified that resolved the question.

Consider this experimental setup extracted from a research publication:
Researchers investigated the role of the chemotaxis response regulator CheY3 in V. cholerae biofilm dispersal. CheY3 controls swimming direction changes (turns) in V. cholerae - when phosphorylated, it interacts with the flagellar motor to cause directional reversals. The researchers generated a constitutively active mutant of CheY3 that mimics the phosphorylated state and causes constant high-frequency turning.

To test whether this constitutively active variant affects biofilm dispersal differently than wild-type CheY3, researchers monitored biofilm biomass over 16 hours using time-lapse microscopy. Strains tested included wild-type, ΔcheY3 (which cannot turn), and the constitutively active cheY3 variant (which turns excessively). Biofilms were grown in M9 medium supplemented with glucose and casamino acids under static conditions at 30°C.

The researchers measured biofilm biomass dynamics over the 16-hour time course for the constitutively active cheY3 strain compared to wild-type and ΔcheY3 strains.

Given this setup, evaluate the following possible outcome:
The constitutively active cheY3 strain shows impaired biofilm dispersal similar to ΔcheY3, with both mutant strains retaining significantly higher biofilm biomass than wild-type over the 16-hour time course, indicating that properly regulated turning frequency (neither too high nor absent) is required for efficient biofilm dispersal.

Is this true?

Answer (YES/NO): NO